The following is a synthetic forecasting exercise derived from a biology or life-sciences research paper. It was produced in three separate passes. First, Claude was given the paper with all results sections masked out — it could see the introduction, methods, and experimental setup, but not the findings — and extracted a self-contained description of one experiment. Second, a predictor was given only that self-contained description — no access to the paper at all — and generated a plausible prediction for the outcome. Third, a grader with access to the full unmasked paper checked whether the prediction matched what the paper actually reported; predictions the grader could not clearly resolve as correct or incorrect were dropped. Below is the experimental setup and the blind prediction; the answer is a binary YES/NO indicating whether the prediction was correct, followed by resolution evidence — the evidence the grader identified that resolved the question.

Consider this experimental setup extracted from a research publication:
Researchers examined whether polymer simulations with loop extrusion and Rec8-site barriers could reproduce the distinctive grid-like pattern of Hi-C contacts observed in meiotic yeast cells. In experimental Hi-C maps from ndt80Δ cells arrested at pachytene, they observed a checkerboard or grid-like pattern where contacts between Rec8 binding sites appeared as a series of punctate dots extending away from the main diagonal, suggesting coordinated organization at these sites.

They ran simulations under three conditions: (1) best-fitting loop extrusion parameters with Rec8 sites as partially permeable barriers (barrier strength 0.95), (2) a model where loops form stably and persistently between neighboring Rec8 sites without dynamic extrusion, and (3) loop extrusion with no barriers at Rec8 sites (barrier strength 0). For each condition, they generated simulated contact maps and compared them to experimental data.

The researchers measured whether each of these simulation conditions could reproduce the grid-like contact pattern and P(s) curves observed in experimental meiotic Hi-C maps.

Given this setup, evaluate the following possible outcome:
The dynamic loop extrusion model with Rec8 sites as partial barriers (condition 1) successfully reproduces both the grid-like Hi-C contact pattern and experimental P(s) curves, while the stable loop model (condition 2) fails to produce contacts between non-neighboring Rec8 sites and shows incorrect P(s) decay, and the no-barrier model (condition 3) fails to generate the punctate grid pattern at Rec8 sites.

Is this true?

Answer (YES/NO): NO